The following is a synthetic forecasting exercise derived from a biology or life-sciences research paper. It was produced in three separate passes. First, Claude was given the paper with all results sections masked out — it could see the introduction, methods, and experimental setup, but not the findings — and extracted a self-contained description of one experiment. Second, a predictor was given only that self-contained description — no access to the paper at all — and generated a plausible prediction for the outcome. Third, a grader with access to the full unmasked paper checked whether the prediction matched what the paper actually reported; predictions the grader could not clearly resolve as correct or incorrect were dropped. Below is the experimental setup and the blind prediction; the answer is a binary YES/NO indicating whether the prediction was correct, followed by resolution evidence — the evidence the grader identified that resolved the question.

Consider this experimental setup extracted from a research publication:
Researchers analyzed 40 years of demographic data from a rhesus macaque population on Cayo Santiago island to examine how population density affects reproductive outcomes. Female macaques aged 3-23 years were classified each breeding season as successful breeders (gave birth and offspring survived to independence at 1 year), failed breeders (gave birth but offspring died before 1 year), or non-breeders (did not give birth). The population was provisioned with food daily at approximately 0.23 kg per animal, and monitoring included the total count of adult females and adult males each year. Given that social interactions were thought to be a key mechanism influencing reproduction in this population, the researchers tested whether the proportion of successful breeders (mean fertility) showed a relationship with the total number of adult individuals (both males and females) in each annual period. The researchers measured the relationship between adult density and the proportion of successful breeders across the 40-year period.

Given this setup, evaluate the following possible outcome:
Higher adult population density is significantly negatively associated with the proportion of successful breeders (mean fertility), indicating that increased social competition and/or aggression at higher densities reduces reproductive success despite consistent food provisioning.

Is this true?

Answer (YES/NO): NO